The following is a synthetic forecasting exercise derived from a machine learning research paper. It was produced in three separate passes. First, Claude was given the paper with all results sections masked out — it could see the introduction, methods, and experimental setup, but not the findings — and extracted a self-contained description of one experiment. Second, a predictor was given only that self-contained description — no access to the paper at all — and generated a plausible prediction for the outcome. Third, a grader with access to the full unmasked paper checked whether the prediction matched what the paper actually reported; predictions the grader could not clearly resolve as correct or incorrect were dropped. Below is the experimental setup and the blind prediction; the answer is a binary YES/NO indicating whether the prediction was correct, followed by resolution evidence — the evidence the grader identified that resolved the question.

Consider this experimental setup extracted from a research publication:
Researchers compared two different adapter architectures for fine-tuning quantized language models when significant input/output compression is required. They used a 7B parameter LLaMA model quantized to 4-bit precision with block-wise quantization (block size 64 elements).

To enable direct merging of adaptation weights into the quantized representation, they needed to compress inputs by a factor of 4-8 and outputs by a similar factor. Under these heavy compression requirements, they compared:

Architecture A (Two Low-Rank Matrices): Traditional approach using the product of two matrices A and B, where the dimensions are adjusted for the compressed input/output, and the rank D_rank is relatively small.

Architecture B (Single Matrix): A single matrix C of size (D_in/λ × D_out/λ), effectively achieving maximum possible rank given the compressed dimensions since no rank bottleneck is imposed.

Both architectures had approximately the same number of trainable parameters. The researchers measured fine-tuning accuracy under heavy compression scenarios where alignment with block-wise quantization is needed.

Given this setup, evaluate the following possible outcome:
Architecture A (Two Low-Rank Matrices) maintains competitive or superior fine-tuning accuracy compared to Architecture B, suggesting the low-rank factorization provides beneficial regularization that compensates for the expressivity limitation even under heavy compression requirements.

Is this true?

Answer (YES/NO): NO